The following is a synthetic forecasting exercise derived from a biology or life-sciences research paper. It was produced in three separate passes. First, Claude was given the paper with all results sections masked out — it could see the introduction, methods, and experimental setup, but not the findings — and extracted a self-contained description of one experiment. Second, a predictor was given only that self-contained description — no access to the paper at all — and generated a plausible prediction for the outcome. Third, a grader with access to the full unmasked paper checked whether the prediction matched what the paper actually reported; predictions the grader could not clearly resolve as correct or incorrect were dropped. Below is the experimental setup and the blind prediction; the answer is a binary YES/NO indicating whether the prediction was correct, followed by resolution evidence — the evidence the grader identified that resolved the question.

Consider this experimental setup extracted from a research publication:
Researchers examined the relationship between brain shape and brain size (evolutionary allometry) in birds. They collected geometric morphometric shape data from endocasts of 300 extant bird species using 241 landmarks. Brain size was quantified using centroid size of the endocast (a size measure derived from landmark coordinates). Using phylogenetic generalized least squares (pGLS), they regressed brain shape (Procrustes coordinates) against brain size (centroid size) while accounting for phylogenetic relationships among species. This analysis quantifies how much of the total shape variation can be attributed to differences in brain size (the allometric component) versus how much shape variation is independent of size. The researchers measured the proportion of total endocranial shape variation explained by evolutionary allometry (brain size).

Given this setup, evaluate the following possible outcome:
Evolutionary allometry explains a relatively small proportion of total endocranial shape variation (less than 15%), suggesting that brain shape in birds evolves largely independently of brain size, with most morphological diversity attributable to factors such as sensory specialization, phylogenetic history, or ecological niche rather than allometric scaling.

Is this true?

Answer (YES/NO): YES